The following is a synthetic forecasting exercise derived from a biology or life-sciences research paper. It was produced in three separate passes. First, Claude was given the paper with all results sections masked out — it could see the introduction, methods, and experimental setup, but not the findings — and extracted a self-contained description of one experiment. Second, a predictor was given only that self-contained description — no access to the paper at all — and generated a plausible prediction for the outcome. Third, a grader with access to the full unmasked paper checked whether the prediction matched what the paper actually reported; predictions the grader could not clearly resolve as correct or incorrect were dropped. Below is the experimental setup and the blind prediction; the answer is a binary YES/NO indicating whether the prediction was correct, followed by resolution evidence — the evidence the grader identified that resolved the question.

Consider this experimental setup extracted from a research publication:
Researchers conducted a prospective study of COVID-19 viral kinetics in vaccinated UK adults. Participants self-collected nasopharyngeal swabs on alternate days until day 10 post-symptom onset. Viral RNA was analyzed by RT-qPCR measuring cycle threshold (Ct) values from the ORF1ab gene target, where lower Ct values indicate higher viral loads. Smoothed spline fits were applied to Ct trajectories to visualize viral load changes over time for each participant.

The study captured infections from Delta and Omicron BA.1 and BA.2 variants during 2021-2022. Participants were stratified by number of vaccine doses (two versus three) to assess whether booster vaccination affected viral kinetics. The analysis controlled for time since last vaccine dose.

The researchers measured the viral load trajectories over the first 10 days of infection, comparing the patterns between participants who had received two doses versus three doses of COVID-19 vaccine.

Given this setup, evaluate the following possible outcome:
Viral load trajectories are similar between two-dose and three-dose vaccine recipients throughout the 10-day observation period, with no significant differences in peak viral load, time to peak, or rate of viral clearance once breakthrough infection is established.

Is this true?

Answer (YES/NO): YES